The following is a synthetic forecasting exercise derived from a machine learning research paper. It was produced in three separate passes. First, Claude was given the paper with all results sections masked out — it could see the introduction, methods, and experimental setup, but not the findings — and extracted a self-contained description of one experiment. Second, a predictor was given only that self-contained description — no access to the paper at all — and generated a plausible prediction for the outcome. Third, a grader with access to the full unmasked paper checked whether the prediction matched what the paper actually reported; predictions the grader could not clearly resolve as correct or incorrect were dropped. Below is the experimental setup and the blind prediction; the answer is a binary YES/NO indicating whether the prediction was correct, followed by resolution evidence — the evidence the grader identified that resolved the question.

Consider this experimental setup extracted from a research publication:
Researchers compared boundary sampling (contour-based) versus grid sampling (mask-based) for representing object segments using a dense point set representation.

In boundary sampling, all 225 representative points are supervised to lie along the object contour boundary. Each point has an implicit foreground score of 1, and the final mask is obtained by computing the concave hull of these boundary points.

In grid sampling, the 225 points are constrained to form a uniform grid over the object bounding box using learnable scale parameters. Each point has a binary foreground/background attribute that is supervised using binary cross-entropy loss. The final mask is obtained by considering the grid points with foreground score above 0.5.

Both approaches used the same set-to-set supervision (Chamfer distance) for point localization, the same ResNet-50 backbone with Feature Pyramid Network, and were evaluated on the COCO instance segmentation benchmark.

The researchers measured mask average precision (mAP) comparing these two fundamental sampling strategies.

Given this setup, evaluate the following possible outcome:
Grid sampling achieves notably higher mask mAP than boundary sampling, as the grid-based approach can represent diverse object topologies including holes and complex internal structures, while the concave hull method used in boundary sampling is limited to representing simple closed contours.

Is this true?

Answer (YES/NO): YES